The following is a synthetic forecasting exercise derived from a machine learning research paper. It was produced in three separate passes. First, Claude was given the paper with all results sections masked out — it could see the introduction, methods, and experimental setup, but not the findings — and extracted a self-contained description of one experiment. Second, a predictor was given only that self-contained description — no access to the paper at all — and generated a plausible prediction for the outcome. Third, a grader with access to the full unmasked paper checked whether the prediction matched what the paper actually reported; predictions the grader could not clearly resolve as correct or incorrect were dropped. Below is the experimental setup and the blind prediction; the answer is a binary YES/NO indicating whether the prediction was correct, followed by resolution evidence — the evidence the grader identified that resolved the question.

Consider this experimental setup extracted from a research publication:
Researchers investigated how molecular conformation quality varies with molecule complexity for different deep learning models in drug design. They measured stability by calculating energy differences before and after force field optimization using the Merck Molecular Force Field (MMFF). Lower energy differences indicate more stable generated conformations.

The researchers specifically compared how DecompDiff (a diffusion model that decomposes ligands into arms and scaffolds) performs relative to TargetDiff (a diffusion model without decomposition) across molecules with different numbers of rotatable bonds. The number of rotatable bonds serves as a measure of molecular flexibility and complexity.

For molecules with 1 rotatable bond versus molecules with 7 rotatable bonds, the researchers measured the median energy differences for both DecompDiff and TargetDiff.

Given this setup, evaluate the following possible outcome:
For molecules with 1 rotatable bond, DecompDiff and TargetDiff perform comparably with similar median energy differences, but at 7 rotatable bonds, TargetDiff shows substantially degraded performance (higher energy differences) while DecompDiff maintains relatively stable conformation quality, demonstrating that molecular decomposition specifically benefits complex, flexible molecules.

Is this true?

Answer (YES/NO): NO